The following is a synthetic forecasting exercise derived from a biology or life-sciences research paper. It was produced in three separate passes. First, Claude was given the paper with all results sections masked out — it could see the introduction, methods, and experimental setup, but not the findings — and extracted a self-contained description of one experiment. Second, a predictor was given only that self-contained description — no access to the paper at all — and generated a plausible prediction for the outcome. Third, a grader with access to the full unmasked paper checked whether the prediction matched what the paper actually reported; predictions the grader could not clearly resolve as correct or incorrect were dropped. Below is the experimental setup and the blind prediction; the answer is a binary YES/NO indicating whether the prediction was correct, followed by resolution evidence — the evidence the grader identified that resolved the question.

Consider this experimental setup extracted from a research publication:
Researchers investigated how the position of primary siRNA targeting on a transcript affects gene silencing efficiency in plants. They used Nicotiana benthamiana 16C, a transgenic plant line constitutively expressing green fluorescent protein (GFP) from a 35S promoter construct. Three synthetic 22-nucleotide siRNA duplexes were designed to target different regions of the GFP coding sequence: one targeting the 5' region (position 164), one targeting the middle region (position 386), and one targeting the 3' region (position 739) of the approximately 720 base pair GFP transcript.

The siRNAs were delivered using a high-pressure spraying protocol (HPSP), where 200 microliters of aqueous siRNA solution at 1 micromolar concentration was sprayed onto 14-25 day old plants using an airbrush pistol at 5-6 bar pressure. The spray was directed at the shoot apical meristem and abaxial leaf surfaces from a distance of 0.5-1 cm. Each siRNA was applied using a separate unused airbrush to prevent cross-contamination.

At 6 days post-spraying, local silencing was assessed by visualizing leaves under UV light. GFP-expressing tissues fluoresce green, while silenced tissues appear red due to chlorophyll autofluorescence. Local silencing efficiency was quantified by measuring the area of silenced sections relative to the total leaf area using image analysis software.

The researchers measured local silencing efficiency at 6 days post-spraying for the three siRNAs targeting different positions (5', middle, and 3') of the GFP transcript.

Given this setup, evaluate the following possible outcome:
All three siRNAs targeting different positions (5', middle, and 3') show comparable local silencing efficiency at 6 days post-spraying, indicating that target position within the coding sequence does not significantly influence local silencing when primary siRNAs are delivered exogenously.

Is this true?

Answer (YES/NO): NO